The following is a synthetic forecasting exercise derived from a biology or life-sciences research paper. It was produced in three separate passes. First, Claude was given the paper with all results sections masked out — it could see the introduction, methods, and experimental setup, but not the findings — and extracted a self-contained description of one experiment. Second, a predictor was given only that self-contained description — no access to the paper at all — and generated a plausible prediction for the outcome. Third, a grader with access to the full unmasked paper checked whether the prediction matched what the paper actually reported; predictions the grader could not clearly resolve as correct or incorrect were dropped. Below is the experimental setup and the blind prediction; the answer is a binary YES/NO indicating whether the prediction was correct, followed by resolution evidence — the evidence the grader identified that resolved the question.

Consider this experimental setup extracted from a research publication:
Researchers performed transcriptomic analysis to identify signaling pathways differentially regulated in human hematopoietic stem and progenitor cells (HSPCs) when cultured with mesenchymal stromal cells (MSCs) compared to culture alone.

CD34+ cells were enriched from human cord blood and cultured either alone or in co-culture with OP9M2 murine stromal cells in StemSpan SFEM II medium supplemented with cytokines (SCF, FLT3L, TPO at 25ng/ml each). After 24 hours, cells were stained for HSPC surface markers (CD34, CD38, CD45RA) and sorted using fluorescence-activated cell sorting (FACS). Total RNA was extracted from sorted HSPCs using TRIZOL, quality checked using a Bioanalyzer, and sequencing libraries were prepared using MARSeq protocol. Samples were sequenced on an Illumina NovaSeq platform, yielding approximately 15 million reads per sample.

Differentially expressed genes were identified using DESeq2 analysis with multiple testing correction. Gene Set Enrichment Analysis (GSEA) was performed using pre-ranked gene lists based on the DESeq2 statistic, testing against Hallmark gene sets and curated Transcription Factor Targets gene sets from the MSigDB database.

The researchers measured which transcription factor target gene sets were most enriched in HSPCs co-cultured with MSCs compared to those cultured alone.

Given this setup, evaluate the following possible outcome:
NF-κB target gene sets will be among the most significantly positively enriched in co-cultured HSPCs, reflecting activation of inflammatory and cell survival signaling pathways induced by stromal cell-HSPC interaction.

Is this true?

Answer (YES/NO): NO